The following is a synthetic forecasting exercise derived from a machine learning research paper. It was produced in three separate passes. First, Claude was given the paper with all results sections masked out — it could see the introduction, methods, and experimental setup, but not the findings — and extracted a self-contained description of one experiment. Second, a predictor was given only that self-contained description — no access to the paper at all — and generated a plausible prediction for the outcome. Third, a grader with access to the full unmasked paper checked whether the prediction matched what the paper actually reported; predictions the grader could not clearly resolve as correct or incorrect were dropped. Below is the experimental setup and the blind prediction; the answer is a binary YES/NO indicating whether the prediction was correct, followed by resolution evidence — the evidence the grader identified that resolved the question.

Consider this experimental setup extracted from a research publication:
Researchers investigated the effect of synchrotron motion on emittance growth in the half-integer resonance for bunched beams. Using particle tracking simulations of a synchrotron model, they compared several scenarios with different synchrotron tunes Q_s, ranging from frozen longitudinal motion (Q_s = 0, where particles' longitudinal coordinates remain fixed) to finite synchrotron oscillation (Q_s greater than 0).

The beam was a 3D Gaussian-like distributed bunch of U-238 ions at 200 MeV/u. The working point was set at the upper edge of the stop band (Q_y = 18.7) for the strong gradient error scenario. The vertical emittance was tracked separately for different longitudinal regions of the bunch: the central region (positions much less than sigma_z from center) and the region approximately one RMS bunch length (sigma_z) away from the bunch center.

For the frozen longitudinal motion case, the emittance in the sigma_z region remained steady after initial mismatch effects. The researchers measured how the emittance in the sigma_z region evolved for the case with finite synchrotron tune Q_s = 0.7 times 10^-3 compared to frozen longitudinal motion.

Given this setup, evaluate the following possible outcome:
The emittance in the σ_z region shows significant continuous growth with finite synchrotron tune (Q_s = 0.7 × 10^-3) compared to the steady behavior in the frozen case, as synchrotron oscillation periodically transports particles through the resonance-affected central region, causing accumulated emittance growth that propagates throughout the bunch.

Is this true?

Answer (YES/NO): YES